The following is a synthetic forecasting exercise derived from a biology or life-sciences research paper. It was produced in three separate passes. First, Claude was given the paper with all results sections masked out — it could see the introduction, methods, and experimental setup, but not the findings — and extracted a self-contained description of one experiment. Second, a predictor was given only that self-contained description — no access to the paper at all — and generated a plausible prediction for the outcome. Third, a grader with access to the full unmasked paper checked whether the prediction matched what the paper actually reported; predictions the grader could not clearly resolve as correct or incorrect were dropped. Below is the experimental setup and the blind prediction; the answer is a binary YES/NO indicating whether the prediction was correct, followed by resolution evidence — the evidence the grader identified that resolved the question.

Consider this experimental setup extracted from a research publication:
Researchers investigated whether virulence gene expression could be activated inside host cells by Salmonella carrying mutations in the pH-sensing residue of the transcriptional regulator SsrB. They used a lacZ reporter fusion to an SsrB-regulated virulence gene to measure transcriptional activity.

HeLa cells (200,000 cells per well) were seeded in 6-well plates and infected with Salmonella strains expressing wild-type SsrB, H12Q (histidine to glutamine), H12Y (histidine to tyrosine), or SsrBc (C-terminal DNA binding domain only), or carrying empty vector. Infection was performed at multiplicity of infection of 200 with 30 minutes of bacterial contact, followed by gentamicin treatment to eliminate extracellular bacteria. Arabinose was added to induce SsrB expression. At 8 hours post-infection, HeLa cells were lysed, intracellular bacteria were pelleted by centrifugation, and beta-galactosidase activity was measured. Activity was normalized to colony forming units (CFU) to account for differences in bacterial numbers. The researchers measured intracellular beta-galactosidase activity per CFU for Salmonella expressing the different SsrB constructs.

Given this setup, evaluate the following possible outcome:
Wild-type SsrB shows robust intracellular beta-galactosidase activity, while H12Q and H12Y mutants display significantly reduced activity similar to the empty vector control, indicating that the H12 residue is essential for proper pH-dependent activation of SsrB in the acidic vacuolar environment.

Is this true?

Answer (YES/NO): NO